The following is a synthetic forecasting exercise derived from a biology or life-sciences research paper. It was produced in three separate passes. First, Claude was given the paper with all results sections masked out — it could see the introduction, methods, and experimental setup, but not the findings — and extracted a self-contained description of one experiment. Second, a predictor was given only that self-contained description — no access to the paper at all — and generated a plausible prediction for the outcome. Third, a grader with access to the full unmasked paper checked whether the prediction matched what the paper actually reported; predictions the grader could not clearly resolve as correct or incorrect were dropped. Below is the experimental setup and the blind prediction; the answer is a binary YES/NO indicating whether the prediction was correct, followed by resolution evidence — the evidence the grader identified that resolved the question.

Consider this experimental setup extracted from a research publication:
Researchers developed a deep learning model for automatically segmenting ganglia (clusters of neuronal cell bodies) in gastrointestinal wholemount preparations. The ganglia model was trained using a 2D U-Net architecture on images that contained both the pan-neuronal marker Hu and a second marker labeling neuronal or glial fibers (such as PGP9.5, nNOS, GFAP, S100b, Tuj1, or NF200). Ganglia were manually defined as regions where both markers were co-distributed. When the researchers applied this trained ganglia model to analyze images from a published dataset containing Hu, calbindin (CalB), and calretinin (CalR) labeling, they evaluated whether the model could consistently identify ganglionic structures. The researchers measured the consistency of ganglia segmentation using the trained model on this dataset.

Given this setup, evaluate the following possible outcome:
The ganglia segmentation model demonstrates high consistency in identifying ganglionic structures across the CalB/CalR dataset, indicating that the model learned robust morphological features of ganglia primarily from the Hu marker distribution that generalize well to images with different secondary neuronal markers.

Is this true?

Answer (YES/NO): NO